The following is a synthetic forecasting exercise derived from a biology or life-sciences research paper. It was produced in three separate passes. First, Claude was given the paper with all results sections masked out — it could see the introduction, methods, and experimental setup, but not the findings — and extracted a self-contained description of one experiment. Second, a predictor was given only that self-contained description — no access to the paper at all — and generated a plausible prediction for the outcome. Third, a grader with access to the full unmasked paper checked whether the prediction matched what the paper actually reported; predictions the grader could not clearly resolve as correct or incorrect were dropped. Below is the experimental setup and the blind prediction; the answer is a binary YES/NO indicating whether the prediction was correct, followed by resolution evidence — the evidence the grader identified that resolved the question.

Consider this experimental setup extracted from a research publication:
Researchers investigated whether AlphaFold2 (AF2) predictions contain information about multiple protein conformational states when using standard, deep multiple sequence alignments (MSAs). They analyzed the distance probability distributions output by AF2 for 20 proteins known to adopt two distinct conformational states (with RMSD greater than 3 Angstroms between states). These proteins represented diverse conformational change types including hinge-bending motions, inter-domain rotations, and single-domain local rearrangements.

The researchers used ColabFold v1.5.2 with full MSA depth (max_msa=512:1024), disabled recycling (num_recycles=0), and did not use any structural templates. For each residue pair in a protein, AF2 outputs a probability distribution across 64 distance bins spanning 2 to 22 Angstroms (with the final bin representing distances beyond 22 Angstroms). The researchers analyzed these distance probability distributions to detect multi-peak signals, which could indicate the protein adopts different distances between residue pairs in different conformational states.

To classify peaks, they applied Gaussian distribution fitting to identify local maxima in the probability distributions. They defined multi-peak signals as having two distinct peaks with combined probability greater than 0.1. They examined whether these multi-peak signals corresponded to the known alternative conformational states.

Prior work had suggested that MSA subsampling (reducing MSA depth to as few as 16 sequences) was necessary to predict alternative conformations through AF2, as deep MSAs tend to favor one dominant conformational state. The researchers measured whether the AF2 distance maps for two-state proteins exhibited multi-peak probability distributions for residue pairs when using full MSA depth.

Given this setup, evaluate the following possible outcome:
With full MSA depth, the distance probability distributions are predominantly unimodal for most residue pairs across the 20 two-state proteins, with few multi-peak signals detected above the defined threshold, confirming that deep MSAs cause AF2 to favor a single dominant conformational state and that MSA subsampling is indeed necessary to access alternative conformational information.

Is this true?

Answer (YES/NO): NO